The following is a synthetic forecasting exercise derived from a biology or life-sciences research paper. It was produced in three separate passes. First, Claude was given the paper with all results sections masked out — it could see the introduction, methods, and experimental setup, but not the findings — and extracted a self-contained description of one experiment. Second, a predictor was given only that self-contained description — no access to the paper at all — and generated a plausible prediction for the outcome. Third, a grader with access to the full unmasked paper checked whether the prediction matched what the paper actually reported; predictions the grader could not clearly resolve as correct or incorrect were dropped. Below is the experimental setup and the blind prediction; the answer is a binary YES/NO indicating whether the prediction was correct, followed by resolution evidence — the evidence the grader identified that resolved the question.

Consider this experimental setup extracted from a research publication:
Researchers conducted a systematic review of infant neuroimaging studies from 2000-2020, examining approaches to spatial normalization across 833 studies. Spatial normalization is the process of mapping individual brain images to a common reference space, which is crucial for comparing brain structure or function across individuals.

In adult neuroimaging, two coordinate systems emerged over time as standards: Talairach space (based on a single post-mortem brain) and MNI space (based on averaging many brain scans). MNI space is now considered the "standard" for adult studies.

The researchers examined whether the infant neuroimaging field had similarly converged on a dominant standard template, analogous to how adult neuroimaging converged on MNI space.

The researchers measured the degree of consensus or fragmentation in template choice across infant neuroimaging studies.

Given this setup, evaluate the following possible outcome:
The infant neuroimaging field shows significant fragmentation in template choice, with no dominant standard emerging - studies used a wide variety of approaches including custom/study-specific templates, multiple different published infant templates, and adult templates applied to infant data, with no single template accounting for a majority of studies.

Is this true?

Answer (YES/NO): YES